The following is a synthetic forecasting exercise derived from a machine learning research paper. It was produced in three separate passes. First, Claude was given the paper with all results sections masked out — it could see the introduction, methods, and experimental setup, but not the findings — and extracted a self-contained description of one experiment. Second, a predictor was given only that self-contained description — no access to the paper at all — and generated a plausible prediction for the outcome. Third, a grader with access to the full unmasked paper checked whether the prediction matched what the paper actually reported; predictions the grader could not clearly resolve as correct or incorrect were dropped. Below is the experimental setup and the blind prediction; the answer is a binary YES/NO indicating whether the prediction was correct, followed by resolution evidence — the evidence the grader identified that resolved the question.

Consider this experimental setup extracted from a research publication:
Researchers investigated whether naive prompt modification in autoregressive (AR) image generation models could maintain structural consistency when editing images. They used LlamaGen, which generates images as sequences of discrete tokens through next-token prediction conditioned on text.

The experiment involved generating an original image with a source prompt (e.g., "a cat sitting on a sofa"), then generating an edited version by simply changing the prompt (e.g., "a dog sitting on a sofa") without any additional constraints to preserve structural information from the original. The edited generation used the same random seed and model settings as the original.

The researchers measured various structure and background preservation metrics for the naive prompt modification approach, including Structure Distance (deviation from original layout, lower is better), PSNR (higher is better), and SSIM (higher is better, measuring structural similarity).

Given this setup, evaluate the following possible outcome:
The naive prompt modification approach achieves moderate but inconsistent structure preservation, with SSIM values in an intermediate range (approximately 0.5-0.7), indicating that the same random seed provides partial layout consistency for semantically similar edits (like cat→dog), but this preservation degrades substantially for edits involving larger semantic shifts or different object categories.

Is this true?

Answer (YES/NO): NO